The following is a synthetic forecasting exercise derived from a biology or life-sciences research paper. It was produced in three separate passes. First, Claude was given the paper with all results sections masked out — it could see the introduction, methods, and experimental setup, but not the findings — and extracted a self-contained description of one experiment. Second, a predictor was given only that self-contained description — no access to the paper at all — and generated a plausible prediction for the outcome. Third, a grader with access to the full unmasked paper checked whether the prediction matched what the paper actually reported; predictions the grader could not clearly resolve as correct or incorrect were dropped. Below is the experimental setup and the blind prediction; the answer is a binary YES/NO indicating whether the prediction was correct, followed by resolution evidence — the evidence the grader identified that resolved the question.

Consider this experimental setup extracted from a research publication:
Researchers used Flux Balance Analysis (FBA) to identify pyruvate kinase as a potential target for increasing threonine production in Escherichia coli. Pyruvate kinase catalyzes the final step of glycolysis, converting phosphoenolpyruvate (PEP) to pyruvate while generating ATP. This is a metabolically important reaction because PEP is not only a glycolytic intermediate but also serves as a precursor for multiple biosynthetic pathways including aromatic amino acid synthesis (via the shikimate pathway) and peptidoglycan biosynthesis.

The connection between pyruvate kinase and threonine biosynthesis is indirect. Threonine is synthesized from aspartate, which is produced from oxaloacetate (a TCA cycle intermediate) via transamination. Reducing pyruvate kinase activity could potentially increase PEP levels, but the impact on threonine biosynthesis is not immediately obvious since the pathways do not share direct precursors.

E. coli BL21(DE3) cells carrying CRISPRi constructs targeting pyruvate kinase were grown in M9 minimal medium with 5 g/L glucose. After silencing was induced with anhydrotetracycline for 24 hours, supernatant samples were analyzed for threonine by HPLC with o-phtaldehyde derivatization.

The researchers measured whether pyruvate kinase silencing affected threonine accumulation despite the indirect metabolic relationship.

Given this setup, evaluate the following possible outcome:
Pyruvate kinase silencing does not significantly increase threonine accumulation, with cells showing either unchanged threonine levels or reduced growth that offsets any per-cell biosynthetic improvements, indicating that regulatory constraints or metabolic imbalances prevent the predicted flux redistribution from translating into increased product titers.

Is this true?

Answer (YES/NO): NO